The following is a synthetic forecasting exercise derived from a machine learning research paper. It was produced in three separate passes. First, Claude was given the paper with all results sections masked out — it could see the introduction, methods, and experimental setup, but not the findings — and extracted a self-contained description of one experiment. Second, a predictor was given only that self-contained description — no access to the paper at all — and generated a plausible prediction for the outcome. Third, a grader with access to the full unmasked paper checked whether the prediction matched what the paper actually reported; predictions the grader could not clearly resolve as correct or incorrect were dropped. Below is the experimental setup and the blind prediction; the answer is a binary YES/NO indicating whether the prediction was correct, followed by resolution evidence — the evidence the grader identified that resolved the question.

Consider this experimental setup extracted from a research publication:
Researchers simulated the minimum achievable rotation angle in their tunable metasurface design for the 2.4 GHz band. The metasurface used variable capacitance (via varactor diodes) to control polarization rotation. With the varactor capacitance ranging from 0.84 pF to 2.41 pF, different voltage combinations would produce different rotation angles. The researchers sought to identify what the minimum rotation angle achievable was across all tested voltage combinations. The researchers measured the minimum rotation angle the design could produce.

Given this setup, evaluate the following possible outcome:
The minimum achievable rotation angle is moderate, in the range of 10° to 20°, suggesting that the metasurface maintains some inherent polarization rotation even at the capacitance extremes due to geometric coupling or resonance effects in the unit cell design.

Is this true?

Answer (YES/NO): NO